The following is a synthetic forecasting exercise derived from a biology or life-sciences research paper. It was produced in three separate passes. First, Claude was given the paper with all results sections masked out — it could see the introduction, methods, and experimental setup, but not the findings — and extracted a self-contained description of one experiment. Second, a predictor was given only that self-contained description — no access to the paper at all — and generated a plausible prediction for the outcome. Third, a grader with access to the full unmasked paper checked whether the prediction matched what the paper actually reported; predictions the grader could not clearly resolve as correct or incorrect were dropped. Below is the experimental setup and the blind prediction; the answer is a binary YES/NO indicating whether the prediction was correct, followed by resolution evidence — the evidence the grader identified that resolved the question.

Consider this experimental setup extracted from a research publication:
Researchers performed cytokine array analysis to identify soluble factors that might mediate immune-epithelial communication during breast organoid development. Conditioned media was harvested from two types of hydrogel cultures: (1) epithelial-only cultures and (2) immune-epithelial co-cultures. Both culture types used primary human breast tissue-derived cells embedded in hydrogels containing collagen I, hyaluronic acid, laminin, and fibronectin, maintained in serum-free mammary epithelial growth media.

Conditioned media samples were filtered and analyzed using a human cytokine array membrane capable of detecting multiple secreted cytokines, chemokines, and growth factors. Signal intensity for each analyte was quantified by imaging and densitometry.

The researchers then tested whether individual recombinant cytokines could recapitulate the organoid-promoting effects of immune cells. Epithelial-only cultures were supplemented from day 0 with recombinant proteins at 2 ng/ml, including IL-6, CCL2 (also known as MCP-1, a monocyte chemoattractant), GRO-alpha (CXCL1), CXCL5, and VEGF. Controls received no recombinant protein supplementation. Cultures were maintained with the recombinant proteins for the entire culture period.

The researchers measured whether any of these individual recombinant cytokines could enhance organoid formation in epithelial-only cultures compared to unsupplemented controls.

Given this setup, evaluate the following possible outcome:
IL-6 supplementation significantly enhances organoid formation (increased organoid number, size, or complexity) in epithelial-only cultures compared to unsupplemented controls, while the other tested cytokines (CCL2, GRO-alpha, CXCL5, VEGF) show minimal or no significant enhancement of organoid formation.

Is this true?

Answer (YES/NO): NO